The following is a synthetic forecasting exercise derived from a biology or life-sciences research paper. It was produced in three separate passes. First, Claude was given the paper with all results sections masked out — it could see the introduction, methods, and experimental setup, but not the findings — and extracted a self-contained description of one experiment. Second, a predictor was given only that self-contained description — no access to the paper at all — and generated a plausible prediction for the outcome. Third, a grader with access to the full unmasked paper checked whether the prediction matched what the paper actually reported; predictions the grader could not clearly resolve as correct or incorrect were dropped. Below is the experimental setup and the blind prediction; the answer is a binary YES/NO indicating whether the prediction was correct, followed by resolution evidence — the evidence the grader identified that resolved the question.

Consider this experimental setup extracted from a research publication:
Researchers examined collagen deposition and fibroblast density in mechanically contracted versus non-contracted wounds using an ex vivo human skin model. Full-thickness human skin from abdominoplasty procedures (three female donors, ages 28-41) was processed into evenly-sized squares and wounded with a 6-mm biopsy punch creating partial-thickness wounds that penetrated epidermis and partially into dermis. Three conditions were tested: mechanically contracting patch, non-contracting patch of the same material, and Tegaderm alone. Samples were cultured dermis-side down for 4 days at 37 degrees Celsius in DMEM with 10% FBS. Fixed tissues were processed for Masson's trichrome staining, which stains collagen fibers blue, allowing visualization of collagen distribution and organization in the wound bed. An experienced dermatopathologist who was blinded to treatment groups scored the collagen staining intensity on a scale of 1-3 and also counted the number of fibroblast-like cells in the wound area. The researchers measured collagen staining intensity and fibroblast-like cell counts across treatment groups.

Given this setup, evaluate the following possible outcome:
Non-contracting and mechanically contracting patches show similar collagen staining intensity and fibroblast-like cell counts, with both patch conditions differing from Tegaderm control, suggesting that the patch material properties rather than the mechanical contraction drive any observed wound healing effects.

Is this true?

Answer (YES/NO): NO